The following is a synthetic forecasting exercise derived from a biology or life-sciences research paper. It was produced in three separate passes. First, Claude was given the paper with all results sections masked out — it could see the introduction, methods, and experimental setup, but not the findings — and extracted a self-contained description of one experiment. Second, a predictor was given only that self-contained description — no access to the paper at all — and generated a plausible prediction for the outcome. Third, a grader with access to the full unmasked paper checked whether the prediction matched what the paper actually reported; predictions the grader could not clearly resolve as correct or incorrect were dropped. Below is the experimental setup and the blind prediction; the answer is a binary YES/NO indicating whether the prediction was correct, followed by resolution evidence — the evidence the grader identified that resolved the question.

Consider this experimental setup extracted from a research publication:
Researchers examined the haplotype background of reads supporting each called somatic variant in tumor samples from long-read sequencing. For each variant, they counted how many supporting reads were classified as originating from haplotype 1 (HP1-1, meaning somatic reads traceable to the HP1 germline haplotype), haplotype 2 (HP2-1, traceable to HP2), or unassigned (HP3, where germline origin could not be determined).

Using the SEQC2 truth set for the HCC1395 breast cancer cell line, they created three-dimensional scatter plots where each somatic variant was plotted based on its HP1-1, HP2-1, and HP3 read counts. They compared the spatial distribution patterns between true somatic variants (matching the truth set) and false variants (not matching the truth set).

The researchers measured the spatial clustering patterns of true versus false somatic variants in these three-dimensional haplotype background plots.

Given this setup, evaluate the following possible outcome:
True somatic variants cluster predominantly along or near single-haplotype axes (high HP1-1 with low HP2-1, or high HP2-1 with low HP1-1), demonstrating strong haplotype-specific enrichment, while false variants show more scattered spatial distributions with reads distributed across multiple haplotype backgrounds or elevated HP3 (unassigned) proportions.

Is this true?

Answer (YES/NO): YES